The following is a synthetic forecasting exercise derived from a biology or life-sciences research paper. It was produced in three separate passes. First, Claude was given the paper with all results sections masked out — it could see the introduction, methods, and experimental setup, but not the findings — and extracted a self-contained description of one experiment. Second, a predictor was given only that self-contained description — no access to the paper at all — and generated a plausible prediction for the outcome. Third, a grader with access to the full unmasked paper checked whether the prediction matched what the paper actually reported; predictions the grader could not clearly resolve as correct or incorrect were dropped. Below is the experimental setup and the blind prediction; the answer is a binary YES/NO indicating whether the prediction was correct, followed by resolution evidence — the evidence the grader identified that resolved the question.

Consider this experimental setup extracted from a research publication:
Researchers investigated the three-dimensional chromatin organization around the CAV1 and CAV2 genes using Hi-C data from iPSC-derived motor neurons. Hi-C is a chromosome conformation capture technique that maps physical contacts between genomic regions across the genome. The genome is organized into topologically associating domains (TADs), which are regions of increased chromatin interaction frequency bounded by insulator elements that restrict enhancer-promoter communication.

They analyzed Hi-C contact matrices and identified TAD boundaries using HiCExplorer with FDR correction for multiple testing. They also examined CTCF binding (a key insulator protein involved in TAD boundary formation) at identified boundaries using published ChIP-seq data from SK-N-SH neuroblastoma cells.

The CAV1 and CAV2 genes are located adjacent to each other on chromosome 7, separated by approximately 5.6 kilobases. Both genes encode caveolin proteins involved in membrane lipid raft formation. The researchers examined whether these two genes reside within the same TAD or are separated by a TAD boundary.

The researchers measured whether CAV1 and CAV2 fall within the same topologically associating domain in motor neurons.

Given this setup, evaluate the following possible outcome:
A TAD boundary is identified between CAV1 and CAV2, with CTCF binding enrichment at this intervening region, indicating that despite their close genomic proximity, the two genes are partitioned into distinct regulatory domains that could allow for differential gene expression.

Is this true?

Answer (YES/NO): NO